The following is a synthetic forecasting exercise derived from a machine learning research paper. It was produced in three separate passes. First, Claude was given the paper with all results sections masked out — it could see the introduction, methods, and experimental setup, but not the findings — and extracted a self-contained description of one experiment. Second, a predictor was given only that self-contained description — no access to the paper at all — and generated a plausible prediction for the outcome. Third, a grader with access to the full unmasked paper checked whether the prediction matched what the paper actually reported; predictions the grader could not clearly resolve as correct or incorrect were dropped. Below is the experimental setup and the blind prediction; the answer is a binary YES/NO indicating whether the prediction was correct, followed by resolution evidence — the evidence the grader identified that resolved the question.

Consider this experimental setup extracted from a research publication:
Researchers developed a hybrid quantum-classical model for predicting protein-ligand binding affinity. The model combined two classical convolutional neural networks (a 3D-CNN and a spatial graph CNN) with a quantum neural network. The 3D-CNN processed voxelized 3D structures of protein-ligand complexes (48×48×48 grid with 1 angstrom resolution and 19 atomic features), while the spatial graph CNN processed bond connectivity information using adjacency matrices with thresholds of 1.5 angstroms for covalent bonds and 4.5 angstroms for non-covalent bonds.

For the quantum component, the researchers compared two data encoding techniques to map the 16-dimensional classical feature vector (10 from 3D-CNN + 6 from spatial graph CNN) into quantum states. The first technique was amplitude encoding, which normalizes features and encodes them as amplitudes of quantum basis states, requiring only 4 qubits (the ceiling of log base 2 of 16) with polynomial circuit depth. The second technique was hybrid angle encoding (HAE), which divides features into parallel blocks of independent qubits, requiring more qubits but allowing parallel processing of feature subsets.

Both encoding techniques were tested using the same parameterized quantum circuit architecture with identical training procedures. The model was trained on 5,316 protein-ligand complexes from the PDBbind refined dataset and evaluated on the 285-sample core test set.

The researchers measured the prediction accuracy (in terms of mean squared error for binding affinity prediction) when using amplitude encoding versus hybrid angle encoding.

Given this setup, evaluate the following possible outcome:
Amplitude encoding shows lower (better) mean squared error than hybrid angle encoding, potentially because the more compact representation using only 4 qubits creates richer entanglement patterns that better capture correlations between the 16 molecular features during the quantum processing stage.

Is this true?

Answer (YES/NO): YES